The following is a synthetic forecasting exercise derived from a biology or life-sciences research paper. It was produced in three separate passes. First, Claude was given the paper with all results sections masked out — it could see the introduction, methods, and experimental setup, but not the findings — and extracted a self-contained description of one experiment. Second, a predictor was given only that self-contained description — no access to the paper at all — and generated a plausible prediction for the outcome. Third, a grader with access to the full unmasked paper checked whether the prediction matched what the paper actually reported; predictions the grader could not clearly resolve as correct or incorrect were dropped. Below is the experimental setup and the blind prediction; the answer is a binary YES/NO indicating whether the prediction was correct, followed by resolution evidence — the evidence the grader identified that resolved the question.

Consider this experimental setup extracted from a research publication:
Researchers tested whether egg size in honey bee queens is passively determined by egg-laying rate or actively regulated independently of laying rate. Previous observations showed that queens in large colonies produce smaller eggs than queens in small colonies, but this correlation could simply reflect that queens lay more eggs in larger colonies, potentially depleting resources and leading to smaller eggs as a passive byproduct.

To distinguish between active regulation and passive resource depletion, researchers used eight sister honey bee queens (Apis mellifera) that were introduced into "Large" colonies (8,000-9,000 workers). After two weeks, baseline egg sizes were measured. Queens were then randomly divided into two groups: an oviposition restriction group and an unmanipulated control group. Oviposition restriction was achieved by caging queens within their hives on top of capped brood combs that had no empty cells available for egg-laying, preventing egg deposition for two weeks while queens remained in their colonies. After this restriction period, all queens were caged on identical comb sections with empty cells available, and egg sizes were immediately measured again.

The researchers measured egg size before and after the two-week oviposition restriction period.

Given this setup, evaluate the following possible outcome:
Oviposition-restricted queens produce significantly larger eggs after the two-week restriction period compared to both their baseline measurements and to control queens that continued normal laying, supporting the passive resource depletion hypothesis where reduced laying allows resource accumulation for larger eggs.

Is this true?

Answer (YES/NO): NO